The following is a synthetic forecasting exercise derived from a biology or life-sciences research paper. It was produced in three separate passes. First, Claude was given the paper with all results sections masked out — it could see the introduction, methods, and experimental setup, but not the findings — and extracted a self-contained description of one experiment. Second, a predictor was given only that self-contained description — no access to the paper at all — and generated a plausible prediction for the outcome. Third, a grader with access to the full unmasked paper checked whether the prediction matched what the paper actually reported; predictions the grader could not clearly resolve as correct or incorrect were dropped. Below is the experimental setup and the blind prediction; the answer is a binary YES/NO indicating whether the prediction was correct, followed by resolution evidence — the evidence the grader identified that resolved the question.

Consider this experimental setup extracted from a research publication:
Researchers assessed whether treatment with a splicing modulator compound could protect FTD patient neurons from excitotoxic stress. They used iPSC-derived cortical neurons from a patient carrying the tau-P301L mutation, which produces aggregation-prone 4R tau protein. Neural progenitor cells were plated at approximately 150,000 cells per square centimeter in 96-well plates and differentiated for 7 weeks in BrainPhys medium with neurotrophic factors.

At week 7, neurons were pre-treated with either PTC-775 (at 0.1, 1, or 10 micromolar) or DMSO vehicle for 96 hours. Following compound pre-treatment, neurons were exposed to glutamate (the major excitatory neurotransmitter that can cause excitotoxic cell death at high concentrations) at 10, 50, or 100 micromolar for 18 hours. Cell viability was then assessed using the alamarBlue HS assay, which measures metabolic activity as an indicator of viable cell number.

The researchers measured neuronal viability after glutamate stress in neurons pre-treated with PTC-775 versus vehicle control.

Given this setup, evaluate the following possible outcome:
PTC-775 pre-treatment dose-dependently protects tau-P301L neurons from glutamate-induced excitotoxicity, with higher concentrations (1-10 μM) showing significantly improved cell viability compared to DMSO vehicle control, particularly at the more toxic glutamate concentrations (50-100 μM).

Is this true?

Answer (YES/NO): NO